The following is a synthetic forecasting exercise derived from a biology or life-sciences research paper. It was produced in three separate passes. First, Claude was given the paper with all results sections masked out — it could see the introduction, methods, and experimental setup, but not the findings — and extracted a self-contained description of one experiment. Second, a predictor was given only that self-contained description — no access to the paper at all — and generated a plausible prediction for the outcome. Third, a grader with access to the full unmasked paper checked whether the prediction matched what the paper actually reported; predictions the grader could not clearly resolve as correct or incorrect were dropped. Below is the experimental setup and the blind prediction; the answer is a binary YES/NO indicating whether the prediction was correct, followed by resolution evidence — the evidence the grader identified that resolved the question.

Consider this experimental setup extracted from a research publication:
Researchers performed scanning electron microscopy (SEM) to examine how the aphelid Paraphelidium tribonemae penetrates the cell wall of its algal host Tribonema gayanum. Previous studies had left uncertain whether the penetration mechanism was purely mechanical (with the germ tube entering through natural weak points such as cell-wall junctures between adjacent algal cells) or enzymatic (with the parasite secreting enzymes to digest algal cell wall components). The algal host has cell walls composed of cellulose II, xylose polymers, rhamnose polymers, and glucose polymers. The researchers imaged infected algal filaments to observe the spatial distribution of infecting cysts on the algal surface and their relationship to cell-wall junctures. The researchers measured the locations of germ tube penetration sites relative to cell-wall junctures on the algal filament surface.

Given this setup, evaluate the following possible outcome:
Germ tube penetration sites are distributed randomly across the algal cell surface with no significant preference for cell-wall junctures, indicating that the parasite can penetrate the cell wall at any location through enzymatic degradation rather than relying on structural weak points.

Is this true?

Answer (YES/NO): NO